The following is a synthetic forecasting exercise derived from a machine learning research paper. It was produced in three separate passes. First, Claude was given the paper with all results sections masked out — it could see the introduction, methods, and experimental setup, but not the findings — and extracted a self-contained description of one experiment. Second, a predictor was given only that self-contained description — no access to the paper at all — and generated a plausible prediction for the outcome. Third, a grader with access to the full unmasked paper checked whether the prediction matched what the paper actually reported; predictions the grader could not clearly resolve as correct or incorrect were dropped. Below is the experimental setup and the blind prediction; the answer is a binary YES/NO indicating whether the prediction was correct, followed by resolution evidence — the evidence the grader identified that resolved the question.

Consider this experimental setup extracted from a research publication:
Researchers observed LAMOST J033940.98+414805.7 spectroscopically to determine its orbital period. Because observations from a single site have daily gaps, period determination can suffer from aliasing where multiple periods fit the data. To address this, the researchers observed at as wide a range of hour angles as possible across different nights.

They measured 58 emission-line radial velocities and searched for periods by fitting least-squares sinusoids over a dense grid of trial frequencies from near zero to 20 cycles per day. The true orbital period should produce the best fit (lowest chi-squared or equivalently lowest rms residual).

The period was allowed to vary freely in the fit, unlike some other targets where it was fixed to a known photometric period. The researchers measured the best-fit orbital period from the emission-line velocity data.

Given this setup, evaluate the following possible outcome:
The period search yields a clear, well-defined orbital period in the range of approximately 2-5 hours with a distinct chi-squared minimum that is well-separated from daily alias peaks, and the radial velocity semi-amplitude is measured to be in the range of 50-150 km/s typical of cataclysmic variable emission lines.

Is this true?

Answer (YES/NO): NO